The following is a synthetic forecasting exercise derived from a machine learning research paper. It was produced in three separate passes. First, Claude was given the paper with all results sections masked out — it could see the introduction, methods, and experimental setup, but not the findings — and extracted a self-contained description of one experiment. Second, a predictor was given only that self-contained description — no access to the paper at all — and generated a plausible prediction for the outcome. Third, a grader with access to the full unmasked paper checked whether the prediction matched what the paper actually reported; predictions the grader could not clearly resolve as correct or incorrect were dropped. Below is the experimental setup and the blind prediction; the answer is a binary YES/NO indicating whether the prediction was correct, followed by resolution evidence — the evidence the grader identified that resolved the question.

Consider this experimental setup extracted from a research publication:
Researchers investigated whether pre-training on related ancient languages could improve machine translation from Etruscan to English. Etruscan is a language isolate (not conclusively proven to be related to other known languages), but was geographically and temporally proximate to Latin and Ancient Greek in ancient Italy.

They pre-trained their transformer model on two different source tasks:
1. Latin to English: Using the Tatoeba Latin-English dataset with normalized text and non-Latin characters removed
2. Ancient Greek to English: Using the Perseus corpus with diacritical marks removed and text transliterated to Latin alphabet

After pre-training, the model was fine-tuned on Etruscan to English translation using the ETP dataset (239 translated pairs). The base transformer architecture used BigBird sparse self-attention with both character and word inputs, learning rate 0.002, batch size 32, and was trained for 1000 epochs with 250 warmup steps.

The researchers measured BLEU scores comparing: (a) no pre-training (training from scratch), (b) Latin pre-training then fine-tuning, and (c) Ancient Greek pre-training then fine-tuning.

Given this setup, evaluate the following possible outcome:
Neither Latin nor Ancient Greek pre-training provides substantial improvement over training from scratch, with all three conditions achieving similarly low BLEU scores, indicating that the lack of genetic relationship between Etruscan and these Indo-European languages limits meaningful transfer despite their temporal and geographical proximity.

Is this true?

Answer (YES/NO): NO